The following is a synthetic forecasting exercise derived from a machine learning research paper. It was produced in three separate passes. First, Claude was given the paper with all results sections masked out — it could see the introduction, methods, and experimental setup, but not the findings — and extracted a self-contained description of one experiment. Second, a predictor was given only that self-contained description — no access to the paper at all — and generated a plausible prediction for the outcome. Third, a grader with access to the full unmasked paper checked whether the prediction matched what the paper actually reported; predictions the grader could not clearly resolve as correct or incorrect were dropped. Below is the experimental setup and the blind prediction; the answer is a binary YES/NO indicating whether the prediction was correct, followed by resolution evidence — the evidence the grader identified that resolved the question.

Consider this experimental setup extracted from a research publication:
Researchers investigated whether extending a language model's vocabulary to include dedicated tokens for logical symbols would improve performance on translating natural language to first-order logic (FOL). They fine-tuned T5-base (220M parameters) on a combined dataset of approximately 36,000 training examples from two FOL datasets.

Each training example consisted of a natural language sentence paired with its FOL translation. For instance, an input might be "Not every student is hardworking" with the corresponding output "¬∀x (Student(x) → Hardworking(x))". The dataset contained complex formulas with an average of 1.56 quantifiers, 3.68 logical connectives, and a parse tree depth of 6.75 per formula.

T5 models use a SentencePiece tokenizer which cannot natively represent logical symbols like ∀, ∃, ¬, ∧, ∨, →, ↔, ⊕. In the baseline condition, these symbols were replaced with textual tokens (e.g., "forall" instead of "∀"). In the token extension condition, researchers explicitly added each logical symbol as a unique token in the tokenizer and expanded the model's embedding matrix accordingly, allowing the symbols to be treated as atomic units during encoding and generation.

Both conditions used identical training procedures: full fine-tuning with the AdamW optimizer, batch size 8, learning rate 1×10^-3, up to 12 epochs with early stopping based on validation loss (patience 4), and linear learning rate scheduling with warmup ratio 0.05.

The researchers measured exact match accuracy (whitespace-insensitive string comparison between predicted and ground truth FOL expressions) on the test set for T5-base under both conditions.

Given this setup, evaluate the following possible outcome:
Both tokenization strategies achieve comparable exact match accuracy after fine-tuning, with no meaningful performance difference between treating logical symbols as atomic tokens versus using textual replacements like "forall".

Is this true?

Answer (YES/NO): YES